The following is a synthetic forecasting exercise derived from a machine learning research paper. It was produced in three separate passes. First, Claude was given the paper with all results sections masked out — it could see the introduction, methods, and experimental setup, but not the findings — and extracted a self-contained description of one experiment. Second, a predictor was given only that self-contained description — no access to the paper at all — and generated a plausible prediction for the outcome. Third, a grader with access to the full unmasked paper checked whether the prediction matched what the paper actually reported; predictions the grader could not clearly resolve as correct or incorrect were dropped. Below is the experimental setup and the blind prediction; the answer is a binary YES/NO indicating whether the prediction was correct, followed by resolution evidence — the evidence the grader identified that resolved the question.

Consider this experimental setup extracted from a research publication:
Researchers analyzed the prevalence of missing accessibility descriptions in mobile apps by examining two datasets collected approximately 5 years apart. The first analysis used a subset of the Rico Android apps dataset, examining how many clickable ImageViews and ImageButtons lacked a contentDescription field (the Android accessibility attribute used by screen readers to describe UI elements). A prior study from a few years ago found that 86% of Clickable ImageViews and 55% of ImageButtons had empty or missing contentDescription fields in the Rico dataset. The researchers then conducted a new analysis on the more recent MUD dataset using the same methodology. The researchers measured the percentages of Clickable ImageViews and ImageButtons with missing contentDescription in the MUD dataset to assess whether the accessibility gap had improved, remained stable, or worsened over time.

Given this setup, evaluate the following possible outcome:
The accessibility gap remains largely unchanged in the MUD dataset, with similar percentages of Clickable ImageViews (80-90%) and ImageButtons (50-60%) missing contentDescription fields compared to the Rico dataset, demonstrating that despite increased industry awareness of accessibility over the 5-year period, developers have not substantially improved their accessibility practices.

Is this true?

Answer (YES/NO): NO